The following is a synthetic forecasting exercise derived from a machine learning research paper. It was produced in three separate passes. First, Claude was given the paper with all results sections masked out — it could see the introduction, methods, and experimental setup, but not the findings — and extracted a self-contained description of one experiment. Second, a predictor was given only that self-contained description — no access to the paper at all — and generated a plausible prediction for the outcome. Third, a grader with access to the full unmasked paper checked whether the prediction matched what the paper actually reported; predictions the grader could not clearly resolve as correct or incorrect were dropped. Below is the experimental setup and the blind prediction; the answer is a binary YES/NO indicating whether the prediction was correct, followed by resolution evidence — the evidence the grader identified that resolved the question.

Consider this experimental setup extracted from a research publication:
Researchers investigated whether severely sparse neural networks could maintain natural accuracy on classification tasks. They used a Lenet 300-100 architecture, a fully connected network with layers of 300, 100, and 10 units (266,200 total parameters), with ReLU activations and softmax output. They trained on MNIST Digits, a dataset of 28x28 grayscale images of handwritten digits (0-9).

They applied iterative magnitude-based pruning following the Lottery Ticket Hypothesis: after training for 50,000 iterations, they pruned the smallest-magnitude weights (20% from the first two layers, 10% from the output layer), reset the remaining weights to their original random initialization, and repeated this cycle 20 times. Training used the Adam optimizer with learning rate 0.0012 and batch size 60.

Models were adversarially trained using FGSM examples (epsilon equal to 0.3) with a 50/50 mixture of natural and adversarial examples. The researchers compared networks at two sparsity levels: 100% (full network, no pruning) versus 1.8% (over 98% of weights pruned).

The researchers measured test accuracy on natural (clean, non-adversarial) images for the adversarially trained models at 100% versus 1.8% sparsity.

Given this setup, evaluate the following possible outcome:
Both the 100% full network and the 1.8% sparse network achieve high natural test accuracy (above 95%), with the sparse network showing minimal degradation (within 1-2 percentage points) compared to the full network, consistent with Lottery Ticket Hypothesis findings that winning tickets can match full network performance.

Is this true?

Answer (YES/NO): NO